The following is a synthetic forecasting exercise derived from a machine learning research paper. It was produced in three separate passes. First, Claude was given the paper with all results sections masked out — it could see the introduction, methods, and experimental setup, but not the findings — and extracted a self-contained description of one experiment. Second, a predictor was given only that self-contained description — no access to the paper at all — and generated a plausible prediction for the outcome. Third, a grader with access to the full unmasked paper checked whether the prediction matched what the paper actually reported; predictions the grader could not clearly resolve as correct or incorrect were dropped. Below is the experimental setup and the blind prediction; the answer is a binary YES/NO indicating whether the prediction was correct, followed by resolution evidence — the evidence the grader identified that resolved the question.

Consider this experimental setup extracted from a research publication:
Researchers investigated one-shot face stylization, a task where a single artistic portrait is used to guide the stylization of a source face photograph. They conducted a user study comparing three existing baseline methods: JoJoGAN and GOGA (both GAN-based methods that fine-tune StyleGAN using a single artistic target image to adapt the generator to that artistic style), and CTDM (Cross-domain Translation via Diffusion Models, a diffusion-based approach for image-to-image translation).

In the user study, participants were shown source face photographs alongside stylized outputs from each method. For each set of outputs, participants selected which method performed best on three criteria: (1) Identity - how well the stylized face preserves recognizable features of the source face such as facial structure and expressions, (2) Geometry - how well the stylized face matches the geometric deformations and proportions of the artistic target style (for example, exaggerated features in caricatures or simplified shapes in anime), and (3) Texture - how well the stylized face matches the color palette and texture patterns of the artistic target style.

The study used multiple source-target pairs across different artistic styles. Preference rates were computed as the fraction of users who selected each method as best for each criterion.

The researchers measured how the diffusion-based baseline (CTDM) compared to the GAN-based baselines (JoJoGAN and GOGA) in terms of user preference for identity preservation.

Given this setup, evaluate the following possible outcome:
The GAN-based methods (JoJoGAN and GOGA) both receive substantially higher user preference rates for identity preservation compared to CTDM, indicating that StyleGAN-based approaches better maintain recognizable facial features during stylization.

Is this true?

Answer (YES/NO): YES